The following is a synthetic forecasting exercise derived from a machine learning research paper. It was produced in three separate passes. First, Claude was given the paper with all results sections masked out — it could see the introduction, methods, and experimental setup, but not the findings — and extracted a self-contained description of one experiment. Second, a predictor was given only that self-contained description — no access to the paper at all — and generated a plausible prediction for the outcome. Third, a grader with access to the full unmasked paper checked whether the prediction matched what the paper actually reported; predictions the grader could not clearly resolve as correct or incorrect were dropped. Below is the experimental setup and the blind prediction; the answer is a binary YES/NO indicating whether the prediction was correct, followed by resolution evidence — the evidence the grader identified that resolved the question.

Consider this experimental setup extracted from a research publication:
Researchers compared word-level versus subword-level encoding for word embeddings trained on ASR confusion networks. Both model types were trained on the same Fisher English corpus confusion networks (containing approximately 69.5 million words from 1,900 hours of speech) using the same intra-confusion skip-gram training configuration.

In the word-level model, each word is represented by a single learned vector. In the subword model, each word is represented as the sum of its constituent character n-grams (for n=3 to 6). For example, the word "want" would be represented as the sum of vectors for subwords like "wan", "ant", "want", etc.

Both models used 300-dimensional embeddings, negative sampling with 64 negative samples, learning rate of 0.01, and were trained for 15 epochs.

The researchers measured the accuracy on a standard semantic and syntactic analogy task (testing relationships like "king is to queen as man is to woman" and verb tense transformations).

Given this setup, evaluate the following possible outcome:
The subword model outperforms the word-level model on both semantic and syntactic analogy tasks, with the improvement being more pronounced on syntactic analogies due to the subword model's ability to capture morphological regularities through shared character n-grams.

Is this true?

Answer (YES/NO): NO